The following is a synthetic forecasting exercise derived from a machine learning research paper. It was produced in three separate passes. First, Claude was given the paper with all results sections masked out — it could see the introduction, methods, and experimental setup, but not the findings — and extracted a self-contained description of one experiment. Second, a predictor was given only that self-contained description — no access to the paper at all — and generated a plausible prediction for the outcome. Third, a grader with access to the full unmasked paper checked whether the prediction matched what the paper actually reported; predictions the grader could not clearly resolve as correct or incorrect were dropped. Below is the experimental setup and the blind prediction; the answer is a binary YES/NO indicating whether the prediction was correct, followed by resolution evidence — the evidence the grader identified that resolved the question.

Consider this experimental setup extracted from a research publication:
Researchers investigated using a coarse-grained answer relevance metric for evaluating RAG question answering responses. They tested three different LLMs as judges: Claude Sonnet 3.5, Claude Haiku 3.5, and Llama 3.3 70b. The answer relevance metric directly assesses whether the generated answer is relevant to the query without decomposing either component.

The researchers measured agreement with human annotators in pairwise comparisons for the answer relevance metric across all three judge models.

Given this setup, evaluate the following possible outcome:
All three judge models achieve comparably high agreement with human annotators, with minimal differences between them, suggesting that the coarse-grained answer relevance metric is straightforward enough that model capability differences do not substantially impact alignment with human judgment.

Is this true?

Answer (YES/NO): NO